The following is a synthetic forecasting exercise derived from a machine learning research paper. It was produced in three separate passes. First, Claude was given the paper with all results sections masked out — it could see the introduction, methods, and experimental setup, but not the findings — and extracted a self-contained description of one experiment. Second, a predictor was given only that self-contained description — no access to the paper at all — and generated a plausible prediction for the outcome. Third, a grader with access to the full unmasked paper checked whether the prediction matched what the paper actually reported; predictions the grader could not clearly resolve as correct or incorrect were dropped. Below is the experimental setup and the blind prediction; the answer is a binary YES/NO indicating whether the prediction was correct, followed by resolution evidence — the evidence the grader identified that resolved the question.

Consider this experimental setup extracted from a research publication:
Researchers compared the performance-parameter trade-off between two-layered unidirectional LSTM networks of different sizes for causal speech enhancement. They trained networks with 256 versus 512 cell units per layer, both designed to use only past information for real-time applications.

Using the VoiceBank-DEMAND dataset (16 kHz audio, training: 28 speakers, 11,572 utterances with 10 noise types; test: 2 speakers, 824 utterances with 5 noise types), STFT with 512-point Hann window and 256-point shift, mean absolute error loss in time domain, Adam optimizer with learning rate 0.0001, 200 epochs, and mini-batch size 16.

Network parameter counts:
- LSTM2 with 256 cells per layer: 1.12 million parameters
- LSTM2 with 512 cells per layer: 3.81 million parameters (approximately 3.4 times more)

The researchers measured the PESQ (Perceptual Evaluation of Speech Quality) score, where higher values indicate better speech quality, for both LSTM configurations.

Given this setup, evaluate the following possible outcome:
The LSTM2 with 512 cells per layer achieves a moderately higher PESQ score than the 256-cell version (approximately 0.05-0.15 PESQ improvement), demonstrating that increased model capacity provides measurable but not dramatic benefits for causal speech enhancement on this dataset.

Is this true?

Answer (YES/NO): YES